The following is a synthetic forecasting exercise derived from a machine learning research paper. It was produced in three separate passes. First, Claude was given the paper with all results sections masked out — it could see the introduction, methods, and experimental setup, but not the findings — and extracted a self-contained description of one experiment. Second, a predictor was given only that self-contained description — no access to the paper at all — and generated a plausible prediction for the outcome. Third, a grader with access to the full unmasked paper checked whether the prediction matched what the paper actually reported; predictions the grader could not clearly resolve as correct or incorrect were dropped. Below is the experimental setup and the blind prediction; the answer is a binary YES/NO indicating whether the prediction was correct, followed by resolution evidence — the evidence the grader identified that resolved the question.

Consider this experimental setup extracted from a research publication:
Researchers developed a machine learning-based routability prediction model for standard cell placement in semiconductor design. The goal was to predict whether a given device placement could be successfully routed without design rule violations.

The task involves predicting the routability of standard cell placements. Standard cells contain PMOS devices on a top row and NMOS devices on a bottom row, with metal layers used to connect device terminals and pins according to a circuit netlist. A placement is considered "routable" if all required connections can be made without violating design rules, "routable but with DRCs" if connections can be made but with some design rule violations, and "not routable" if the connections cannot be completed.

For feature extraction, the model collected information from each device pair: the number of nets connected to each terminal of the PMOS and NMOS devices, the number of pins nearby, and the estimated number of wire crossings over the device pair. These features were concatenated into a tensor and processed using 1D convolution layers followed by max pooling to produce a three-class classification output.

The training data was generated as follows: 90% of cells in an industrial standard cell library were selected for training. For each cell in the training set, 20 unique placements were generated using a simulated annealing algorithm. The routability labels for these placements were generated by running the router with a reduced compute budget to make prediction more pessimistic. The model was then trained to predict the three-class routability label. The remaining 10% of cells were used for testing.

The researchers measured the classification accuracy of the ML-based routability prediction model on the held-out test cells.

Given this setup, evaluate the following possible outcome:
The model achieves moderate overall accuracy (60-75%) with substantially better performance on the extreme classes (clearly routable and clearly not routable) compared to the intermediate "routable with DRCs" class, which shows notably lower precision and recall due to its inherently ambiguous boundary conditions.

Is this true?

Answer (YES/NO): NO